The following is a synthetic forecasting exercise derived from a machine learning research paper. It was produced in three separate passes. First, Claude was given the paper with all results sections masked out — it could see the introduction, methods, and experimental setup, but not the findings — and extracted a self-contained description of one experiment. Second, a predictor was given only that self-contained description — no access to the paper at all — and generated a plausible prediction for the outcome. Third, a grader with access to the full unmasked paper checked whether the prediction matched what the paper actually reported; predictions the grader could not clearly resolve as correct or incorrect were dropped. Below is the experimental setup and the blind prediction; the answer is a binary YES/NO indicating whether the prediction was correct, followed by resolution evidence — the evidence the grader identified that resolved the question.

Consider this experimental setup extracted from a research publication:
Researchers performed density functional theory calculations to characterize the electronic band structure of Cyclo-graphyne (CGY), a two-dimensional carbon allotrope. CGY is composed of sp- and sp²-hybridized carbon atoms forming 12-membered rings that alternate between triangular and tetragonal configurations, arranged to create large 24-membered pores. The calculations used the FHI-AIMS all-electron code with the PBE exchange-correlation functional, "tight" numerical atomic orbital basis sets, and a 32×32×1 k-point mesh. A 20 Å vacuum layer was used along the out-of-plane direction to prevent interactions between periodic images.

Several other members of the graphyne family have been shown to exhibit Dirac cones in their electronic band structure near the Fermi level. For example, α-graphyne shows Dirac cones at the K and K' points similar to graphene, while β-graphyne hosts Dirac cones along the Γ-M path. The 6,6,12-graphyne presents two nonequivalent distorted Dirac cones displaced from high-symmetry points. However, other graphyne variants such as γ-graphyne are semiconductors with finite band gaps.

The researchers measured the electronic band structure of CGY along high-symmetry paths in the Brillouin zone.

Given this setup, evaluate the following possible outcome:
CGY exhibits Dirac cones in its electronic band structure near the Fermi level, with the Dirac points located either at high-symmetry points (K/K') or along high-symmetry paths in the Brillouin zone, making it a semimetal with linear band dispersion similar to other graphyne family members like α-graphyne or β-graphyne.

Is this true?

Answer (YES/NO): YES